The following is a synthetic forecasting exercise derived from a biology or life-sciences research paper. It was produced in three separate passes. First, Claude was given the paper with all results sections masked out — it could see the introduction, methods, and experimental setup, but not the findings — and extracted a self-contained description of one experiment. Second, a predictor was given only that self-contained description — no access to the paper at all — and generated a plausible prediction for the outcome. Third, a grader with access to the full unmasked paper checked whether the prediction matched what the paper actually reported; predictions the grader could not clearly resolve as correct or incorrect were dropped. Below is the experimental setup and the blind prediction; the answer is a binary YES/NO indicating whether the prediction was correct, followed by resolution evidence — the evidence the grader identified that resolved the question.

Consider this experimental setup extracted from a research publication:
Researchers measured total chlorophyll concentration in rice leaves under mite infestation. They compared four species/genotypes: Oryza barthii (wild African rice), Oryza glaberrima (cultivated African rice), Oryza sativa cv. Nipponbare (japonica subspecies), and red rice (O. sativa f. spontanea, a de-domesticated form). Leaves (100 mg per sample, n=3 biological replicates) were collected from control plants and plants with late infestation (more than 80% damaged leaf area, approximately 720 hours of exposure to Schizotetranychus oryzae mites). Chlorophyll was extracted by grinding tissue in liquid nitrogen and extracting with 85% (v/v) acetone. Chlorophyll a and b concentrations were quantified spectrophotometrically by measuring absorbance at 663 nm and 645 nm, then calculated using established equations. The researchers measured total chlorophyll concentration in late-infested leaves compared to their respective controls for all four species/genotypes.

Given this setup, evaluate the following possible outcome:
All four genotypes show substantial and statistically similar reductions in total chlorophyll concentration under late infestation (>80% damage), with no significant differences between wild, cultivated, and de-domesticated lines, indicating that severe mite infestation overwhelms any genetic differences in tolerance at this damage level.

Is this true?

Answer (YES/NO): NO